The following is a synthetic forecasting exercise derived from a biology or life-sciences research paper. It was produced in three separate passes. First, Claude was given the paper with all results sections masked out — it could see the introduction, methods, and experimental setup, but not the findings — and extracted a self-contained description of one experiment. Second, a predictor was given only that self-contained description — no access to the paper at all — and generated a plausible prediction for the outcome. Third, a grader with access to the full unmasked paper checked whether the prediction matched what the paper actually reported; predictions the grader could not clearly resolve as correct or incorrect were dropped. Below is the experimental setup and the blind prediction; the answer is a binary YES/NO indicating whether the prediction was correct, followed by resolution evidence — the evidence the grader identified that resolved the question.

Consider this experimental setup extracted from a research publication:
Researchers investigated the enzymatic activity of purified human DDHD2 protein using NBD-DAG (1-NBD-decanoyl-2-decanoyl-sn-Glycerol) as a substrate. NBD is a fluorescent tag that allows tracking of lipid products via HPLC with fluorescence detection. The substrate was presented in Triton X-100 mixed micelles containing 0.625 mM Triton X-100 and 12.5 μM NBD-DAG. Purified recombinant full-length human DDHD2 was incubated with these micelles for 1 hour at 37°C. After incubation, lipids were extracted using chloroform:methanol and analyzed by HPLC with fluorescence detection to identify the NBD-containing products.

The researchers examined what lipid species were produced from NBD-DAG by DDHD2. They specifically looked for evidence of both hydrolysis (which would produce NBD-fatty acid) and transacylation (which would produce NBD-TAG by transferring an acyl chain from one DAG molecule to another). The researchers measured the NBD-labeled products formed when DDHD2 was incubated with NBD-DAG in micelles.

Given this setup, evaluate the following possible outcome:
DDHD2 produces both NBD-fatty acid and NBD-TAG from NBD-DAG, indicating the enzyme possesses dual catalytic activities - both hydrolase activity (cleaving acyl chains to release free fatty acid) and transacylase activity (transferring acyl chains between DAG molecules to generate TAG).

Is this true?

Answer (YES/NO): NO